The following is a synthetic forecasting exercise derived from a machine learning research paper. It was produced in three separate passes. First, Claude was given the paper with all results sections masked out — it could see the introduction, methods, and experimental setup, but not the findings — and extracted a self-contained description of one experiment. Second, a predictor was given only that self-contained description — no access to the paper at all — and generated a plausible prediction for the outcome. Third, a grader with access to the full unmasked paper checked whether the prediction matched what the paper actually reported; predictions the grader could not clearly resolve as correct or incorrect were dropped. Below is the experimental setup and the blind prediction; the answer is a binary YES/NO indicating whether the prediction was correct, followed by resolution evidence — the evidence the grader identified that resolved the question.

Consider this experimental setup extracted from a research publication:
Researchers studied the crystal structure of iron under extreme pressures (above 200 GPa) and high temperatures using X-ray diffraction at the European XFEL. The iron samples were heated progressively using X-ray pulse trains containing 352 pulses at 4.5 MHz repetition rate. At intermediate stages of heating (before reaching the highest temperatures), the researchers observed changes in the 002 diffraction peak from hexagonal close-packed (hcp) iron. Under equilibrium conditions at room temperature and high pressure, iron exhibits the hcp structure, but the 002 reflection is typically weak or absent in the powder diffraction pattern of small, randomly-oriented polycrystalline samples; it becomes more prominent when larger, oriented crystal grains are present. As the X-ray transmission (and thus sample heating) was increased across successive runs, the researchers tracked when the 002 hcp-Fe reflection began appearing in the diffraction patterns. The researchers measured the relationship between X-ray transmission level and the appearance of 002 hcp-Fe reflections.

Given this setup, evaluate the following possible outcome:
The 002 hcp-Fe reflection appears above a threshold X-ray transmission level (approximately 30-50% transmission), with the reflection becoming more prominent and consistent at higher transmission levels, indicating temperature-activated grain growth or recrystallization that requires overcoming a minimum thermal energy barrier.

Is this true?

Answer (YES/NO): NO